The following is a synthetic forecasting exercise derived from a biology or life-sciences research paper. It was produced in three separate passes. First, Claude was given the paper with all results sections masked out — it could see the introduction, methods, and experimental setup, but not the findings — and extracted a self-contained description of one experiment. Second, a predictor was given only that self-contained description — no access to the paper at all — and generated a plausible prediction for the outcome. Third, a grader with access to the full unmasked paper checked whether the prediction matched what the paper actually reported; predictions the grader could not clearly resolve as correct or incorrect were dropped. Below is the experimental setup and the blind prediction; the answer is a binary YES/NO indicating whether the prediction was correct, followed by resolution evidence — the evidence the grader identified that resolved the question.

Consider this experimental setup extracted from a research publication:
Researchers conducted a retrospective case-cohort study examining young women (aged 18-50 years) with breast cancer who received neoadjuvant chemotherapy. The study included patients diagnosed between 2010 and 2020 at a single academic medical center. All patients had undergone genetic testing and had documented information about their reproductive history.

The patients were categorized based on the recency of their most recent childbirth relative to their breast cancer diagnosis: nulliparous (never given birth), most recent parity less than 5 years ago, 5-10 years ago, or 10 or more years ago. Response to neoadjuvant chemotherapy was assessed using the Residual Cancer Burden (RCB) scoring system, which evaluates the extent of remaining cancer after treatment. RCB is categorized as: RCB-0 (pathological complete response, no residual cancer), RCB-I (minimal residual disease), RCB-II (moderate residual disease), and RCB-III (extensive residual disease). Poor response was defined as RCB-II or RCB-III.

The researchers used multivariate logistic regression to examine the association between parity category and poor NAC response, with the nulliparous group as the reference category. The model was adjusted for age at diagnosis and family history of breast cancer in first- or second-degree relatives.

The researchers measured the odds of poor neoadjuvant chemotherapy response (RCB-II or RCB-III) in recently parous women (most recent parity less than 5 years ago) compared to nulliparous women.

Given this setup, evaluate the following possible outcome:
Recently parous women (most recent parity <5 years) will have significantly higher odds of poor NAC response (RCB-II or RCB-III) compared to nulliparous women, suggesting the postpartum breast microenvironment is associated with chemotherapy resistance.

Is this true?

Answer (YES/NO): NO